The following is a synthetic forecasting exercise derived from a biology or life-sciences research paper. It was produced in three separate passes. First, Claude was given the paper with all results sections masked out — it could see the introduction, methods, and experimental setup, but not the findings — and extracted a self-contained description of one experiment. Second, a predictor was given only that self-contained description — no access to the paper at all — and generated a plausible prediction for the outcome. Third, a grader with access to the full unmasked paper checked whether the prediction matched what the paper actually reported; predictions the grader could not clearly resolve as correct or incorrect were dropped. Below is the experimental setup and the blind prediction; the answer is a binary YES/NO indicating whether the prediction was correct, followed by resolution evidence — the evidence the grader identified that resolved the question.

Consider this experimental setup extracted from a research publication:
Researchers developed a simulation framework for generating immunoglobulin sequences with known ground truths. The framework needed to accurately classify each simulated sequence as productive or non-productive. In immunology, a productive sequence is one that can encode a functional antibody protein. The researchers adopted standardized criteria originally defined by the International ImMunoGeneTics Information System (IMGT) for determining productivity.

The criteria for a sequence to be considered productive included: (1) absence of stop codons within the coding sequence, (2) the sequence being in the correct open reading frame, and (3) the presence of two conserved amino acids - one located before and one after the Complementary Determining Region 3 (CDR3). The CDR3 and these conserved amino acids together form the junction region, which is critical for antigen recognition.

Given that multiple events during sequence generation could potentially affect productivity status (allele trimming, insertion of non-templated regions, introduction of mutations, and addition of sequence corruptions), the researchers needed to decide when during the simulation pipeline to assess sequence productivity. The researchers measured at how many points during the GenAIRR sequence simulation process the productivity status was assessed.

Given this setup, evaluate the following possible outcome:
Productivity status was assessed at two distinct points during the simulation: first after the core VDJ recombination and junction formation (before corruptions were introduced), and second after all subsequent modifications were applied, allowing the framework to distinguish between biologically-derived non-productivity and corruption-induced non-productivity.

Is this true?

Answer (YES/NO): NO